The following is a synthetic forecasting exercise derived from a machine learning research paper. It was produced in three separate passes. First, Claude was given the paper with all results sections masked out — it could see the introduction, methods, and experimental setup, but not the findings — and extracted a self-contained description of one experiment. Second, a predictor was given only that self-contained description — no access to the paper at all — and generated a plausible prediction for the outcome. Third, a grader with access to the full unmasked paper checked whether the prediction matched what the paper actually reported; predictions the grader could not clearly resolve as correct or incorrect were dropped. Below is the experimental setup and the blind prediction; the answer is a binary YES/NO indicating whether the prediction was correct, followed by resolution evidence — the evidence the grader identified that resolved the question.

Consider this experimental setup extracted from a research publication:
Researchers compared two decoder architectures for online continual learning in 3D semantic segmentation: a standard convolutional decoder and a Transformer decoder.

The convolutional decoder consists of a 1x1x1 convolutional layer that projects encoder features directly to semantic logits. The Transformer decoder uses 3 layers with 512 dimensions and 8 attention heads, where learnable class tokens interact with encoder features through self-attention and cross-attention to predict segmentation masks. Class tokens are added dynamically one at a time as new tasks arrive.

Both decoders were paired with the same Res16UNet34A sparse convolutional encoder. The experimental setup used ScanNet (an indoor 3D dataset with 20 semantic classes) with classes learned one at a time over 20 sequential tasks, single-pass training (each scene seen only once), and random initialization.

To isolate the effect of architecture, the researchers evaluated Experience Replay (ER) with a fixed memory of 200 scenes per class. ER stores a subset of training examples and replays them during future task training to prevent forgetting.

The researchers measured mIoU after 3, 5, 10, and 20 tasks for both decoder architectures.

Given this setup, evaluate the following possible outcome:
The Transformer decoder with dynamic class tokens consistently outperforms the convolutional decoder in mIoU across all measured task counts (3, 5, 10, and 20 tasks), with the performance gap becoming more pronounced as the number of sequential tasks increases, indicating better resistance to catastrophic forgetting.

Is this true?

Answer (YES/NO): NO